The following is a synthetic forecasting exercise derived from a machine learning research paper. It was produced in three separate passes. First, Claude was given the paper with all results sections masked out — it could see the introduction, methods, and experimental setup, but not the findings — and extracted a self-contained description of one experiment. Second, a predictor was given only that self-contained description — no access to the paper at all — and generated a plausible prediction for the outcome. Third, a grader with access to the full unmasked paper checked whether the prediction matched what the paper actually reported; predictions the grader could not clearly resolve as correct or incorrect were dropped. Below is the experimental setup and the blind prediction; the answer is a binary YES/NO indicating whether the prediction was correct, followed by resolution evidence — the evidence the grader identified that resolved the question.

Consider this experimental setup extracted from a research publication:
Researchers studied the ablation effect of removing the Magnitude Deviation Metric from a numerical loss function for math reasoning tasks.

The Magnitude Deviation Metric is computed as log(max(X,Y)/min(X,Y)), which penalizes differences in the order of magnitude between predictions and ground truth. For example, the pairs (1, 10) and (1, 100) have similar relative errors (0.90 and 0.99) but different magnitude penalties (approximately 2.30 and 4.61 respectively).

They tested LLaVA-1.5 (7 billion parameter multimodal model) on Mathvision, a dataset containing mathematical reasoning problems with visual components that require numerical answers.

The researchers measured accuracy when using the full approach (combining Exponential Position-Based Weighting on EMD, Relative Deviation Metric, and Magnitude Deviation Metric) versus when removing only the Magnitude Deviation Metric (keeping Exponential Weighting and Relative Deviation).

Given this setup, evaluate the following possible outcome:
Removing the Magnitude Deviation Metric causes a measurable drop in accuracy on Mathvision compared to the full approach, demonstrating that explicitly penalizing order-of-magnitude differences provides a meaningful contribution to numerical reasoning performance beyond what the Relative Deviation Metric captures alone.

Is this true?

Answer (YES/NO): NO